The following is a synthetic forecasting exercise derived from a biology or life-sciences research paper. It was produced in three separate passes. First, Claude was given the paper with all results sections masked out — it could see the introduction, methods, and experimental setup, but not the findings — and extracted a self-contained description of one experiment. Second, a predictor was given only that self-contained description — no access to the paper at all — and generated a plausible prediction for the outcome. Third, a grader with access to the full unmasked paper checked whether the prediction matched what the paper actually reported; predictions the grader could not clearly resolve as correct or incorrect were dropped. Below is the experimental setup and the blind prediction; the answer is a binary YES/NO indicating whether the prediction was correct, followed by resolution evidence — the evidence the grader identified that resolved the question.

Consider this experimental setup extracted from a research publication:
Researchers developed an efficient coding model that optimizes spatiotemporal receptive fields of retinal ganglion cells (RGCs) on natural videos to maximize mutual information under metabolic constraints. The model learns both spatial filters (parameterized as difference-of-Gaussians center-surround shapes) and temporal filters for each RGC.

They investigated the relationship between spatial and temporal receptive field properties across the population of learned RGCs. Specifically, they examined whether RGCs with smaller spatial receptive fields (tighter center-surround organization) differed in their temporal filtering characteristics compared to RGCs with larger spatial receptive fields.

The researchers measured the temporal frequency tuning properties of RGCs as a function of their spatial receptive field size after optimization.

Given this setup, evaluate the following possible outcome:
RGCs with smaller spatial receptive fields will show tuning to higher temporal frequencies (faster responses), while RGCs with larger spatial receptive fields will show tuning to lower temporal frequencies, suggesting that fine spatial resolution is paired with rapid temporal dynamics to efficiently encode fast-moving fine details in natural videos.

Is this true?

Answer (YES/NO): NO